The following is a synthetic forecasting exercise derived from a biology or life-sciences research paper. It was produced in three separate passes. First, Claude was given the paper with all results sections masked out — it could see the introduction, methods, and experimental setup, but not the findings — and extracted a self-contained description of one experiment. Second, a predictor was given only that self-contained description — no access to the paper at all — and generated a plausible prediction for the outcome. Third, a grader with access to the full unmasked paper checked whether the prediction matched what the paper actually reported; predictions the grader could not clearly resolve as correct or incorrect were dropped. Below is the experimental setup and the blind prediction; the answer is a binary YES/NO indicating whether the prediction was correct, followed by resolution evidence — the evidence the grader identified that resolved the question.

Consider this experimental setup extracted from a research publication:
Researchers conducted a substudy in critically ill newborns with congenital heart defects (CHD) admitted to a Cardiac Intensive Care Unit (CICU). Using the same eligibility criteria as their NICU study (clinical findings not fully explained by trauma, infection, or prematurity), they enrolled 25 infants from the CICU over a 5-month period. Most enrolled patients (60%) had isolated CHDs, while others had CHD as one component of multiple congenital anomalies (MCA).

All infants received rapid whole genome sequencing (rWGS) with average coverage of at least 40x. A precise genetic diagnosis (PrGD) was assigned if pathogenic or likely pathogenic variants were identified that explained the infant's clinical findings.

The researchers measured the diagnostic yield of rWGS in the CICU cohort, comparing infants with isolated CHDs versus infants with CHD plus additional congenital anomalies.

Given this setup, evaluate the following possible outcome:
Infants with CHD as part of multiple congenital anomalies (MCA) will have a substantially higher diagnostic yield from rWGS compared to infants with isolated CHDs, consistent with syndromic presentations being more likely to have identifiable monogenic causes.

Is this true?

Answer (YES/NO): YES